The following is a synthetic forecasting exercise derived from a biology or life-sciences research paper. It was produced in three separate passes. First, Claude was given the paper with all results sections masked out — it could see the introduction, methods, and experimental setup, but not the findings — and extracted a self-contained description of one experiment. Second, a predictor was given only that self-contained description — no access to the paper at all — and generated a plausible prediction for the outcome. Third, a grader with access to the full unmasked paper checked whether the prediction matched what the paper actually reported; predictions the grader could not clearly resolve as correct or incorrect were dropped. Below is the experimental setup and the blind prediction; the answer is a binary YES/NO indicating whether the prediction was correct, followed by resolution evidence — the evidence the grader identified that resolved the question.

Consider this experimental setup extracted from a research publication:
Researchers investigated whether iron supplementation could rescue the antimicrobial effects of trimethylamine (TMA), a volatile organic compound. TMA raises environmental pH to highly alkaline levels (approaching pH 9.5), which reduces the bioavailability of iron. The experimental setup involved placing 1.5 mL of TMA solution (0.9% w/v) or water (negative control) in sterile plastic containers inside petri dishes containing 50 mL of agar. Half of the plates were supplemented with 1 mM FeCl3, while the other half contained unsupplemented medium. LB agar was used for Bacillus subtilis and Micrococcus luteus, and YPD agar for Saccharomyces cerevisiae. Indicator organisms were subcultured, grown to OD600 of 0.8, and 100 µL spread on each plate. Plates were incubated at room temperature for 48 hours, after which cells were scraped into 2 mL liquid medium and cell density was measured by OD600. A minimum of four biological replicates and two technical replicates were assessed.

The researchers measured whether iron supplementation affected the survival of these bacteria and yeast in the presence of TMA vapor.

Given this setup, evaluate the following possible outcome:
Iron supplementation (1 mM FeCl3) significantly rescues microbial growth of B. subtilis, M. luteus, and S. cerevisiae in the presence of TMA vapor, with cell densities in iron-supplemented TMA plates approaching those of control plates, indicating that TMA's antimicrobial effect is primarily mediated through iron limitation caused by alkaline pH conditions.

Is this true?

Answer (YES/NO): YES